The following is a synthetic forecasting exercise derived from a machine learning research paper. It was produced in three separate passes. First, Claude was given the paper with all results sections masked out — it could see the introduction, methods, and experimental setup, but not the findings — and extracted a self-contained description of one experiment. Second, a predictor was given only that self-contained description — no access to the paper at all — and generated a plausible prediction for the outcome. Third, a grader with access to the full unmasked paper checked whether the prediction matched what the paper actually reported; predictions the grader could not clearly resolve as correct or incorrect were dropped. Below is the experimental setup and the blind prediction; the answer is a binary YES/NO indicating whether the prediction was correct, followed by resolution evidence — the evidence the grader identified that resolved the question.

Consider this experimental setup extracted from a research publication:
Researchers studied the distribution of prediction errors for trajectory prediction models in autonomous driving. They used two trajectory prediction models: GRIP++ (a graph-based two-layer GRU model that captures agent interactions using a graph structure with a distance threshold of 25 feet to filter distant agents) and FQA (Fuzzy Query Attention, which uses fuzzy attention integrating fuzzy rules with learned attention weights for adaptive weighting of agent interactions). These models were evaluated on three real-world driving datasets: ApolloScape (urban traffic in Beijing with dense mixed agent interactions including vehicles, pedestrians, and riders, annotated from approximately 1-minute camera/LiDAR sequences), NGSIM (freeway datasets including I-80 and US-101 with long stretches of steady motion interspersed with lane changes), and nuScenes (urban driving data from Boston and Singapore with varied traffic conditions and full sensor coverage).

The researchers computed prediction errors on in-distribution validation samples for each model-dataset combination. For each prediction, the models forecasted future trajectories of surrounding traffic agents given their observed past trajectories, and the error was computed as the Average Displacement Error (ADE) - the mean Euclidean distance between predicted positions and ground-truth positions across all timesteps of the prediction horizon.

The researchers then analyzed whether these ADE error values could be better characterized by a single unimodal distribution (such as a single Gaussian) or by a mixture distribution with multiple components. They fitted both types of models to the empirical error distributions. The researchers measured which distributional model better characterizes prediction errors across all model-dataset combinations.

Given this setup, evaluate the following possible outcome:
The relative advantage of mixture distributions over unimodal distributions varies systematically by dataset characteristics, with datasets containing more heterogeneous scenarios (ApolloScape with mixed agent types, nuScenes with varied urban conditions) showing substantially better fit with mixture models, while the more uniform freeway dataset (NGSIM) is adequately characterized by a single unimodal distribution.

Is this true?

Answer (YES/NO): NO